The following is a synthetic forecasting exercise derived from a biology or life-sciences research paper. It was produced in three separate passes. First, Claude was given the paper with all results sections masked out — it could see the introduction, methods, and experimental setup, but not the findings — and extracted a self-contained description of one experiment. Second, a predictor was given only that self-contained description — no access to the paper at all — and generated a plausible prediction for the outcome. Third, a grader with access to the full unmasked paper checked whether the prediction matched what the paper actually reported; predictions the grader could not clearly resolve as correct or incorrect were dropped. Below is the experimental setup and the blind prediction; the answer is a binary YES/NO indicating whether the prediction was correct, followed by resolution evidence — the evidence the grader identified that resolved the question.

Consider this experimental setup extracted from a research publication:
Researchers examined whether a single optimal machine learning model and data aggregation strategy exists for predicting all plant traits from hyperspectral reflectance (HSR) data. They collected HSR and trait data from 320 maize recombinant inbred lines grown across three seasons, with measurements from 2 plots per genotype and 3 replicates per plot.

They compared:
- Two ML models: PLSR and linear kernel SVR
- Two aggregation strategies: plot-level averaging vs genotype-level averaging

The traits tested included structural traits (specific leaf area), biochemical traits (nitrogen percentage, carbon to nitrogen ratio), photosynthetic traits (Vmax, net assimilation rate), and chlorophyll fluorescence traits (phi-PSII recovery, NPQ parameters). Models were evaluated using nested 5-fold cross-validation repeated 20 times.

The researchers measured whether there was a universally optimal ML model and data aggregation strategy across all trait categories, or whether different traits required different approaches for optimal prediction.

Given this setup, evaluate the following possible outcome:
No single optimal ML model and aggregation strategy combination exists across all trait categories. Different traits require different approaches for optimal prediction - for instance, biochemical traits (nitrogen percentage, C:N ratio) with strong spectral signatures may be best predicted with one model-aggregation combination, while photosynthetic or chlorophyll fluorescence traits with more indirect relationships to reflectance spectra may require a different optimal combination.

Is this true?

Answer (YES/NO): YES